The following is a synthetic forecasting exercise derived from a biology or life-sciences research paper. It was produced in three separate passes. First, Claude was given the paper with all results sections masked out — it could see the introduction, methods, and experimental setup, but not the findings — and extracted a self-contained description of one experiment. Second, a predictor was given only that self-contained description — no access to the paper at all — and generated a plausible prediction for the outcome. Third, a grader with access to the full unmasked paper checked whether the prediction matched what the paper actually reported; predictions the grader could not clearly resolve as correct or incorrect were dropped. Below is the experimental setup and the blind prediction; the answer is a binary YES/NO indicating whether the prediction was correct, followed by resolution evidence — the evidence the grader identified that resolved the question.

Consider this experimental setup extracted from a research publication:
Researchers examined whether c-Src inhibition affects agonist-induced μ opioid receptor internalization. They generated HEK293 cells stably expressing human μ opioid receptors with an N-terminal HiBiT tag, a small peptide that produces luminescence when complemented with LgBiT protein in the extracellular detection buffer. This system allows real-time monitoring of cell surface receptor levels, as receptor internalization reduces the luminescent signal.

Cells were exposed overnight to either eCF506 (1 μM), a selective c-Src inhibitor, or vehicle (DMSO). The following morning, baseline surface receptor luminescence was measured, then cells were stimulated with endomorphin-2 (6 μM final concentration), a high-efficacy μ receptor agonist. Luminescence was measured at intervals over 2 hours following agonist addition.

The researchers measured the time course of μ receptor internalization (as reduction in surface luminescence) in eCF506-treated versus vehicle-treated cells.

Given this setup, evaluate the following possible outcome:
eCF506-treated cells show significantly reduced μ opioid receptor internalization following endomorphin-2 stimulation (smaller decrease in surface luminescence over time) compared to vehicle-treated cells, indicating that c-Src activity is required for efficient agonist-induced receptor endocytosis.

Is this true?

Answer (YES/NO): YES